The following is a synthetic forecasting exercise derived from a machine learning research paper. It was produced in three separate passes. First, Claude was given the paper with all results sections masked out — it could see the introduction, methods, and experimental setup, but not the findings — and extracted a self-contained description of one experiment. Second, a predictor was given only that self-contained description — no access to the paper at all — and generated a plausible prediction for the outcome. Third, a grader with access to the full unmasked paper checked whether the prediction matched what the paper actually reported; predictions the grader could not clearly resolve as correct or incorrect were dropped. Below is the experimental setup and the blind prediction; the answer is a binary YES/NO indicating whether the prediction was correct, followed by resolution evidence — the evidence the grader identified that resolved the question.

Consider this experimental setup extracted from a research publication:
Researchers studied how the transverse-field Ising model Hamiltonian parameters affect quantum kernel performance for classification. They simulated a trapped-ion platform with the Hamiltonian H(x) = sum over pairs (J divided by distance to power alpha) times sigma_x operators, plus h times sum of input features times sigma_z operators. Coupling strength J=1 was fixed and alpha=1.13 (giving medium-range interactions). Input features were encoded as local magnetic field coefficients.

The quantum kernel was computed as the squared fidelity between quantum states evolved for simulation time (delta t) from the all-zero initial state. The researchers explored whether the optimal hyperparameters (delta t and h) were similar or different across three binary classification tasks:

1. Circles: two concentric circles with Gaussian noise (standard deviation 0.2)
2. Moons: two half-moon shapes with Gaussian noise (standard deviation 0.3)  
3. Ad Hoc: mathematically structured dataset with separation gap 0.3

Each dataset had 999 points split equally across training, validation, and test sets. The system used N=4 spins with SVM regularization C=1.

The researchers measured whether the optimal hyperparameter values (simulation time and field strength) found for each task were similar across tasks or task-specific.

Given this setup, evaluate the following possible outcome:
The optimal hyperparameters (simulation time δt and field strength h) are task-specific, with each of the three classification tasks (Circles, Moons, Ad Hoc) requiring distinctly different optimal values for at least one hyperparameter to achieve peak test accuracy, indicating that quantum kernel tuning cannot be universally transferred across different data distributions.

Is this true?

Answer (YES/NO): YES